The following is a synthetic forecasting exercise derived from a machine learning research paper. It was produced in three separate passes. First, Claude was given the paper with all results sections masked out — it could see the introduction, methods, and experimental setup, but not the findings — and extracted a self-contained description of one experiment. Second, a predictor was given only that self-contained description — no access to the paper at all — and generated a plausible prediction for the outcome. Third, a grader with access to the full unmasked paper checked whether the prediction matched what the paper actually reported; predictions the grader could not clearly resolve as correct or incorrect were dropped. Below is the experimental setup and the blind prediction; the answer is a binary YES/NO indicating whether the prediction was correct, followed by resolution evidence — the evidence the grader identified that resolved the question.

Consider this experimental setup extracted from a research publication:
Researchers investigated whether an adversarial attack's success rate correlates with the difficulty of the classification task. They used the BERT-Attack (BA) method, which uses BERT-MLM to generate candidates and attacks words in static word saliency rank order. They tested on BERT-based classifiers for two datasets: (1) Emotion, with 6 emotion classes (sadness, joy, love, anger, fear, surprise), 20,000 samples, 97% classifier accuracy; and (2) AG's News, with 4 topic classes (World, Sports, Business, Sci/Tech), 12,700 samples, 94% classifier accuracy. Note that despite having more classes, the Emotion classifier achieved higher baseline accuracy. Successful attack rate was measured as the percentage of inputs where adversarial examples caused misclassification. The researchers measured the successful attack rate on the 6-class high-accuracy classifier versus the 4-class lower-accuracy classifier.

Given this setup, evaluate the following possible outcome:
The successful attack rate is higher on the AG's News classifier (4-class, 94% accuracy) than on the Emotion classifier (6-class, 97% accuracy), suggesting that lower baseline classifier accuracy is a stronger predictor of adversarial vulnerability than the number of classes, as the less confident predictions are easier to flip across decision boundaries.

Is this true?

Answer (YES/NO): NO